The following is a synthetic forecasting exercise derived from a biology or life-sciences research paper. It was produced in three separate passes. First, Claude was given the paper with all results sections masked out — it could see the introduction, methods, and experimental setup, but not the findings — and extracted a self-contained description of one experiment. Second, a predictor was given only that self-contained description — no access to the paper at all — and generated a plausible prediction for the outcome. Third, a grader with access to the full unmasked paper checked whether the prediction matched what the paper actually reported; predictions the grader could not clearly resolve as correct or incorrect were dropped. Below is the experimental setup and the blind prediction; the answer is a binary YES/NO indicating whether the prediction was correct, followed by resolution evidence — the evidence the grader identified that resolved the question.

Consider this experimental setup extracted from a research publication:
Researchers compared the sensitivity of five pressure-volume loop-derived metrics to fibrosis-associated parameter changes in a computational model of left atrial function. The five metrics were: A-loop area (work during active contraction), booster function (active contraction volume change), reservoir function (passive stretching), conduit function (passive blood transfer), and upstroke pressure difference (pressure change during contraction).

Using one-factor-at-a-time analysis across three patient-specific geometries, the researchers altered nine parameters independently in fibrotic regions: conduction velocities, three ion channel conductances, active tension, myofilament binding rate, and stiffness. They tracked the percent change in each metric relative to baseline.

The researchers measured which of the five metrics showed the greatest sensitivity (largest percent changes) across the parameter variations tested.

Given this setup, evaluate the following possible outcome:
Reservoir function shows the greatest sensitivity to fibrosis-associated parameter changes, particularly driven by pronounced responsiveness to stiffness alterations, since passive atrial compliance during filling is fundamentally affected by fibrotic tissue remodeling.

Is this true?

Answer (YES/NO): NO